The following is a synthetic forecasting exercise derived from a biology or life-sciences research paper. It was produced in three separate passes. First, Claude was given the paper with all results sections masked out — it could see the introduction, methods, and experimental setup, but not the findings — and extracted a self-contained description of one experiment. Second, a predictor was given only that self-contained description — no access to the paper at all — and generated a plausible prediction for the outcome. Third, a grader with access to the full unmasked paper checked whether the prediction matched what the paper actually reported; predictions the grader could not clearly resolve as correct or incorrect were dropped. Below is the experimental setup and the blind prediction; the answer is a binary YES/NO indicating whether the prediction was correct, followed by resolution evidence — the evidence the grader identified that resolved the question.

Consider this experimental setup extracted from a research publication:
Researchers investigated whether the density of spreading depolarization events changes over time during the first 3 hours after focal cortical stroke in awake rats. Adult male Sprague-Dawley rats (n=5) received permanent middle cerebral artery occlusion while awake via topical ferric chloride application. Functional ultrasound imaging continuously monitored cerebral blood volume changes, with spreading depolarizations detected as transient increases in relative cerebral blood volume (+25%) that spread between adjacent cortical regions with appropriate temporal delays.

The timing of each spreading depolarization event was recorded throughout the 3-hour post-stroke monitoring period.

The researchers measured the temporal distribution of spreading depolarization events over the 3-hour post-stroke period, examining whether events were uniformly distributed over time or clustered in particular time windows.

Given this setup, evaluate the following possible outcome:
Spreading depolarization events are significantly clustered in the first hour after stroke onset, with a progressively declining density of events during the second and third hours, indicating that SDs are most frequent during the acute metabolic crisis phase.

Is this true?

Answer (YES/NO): NO